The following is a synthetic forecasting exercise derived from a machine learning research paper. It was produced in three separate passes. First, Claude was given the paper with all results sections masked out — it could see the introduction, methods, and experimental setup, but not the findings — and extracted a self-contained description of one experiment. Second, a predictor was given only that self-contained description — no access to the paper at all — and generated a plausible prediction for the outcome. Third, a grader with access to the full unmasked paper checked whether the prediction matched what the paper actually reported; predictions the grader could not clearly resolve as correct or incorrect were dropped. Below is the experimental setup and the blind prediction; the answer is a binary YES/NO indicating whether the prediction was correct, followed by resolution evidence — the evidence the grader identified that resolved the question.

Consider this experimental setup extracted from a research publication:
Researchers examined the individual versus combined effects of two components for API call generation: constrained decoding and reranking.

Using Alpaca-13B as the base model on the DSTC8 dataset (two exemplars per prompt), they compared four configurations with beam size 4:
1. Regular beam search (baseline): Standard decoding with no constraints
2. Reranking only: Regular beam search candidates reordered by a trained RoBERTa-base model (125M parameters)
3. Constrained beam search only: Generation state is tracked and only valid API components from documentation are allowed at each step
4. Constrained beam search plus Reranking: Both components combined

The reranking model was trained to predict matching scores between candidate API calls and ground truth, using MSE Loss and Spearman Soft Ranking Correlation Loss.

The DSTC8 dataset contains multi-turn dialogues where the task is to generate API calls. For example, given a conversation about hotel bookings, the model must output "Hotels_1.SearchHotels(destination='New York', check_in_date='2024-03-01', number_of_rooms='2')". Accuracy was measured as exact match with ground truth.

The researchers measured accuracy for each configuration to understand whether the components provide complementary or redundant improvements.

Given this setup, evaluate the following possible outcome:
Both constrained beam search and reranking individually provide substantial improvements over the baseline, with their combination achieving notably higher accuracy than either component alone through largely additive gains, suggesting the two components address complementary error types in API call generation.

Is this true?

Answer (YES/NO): YES